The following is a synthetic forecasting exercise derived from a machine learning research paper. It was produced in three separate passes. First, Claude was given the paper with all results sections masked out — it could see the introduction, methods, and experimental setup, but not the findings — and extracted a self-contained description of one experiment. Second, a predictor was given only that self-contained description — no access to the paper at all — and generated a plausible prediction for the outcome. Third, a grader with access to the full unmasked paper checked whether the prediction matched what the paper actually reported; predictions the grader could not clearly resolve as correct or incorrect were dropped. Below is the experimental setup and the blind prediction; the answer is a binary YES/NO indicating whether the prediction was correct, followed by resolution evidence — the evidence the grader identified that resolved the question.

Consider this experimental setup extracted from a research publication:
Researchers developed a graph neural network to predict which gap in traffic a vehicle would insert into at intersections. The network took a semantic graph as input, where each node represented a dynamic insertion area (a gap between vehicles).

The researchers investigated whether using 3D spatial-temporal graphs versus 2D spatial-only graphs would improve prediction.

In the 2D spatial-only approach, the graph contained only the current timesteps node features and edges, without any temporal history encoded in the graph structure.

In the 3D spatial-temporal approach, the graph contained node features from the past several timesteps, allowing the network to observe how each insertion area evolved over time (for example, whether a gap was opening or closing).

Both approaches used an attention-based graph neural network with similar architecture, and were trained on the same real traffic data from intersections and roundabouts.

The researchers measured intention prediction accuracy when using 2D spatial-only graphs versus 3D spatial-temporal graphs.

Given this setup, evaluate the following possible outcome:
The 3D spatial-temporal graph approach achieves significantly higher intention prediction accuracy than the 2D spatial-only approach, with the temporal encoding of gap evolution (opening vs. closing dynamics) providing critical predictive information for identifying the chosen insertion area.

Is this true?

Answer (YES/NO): NO